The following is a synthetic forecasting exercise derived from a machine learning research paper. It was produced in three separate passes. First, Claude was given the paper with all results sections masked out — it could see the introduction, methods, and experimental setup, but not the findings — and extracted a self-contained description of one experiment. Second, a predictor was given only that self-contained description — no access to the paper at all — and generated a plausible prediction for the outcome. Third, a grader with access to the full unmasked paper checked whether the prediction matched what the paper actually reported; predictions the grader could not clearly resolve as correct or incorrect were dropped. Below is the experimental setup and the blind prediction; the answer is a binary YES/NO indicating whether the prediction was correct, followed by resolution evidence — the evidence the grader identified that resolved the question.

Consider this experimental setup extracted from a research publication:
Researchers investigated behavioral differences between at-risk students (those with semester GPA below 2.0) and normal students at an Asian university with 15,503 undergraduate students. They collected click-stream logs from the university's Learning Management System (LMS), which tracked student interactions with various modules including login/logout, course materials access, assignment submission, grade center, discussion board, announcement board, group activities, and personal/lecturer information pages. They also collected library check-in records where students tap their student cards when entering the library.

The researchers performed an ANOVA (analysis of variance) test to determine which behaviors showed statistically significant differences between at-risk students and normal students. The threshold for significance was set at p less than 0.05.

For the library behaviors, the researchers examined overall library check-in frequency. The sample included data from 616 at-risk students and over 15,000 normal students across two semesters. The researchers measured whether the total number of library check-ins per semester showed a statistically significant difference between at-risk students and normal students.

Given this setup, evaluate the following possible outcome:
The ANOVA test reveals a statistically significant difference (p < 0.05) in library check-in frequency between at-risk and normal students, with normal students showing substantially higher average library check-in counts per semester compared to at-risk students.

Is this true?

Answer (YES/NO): NO